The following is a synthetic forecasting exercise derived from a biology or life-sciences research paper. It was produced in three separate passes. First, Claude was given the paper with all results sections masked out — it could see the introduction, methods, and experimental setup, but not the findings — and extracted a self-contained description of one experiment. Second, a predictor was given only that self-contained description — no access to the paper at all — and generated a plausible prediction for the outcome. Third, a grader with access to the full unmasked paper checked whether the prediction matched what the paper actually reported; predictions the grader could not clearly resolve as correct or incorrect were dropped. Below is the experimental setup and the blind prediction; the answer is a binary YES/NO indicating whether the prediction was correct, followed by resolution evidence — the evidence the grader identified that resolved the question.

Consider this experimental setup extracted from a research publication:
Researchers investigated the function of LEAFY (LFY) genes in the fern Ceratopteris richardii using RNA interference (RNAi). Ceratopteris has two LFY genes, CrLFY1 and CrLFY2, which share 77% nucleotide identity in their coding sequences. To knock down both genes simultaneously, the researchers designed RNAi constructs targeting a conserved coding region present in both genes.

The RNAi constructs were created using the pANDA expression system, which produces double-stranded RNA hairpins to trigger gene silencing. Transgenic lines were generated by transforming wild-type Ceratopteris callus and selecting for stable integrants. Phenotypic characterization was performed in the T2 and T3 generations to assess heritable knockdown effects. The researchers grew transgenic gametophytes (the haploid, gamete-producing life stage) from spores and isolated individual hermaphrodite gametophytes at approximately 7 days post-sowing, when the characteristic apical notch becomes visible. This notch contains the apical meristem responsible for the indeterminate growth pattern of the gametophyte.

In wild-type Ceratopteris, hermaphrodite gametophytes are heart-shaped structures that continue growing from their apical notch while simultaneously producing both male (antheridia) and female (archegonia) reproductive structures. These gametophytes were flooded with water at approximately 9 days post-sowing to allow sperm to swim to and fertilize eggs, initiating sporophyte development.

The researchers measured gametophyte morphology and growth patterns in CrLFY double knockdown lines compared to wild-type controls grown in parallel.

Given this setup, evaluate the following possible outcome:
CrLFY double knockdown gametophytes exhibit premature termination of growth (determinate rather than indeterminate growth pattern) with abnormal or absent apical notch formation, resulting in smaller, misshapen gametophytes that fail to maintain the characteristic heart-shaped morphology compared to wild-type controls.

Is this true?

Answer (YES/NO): YES